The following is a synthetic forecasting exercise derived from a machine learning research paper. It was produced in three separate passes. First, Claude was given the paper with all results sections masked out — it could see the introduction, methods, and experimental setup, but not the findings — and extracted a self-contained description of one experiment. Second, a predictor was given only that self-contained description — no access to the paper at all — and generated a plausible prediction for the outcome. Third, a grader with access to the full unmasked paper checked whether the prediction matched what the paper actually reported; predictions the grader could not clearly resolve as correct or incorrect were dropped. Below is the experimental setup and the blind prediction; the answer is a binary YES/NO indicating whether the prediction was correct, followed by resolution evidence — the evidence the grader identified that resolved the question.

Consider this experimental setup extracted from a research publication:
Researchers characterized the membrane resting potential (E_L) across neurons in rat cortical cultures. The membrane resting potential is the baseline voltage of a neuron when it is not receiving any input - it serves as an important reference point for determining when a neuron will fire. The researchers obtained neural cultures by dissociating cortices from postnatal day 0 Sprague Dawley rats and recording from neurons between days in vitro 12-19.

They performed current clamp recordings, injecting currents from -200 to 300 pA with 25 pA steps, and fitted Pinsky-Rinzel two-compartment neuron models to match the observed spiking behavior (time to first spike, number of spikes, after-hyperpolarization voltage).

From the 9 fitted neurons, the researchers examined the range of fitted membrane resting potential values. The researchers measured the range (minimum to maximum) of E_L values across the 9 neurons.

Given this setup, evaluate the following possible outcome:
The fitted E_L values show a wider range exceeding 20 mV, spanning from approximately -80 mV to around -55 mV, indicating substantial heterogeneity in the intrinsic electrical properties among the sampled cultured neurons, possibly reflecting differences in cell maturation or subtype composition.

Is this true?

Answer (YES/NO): NO